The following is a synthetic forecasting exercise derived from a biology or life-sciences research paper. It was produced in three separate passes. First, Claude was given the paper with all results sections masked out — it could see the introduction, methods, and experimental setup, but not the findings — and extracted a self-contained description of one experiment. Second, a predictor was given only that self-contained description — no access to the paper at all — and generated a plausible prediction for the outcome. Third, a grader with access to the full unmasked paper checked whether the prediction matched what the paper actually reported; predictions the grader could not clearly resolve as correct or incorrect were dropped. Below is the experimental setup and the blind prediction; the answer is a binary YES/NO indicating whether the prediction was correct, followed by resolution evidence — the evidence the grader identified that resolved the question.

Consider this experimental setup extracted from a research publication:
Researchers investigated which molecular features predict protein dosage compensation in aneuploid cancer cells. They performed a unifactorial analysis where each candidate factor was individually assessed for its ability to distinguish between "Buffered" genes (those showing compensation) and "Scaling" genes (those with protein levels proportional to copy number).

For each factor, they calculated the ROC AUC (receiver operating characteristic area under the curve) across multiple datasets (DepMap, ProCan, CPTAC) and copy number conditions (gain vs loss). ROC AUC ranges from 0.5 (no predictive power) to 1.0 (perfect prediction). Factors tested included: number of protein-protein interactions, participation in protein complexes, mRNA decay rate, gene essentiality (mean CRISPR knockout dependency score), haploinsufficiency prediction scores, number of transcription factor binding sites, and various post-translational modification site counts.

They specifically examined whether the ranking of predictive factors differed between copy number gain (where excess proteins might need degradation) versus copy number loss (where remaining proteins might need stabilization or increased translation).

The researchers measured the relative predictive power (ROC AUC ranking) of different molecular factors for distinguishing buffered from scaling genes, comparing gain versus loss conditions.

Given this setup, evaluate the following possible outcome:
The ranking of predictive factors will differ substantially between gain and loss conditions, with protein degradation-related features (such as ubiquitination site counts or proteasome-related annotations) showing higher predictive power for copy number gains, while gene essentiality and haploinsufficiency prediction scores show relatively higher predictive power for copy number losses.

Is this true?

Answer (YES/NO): NO